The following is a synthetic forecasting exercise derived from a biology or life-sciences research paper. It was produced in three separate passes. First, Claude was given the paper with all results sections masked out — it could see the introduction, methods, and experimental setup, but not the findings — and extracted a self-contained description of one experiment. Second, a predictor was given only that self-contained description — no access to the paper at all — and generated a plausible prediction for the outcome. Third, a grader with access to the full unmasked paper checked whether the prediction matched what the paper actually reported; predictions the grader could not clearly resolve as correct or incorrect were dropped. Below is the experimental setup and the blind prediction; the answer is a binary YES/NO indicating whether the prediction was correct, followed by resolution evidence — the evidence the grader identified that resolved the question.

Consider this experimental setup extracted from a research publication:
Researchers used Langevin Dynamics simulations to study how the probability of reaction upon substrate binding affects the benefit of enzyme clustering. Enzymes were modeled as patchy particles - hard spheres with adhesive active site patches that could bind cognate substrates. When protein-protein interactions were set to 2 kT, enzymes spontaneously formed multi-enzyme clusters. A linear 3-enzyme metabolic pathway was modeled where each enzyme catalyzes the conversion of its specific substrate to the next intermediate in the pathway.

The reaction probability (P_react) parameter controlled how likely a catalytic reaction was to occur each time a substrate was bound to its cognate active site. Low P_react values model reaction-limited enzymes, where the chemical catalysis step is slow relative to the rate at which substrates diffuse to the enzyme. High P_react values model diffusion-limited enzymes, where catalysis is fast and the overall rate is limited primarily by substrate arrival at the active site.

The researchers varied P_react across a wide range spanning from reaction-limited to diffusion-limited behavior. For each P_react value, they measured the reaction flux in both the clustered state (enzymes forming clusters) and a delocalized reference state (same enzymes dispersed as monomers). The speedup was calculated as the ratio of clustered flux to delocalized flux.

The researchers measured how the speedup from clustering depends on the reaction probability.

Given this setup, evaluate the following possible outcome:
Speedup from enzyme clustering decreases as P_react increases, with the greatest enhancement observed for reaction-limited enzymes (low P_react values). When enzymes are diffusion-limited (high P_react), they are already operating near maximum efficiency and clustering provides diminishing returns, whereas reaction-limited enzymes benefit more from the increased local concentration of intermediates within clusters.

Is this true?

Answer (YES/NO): YES